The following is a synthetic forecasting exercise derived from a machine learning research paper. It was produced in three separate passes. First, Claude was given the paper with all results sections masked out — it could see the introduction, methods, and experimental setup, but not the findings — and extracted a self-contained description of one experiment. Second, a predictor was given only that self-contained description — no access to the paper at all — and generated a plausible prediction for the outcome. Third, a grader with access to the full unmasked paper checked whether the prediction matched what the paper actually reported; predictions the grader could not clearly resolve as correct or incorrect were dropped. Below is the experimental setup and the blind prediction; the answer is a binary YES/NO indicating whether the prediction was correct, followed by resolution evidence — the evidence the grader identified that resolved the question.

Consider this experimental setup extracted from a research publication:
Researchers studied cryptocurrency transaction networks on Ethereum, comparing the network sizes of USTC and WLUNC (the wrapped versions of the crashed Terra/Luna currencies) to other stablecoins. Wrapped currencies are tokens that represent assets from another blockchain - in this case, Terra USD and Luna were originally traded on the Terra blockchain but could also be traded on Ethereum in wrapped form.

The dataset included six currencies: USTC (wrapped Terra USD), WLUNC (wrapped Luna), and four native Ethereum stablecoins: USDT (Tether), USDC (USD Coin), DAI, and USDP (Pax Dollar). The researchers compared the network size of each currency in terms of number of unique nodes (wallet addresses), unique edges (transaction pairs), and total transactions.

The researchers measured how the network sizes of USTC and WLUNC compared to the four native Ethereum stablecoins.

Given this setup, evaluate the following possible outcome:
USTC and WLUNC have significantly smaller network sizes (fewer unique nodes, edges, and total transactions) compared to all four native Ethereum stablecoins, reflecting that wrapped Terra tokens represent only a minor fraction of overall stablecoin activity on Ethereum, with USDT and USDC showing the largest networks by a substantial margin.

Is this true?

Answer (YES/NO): NO